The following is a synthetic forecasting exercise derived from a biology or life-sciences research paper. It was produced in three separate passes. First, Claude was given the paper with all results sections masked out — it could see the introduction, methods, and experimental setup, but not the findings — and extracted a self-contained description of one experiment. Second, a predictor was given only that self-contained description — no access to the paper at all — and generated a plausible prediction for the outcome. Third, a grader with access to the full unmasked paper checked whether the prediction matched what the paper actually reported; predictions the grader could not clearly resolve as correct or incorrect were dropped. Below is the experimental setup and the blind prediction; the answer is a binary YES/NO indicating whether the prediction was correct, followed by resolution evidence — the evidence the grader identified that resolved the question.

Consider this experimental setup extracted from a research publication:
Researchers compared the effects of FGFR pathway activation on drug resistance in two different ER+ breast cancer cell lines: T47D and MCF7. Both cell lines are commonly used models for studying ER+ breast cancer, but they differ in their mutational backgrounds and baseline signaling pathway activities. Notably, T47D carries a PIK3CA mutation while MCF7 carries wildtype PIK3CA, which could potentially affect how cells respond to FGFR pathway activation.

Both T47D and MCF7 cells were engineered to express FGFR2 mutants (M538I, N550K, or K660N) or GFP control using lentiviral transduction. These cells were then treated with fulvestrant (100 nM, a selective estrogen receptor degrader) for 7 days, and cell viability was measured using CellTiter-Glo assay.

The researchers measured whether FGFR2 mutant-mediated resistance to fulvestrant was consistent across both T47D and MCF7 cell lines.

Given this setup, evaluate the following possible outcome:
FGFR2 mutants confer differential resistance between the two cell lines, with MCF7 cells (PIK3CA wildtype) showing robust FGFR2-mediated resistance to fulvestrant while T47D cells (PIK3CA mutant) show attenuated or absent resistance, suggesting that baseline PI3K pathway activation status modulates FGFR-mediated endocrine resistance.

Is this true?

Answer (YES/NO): NO